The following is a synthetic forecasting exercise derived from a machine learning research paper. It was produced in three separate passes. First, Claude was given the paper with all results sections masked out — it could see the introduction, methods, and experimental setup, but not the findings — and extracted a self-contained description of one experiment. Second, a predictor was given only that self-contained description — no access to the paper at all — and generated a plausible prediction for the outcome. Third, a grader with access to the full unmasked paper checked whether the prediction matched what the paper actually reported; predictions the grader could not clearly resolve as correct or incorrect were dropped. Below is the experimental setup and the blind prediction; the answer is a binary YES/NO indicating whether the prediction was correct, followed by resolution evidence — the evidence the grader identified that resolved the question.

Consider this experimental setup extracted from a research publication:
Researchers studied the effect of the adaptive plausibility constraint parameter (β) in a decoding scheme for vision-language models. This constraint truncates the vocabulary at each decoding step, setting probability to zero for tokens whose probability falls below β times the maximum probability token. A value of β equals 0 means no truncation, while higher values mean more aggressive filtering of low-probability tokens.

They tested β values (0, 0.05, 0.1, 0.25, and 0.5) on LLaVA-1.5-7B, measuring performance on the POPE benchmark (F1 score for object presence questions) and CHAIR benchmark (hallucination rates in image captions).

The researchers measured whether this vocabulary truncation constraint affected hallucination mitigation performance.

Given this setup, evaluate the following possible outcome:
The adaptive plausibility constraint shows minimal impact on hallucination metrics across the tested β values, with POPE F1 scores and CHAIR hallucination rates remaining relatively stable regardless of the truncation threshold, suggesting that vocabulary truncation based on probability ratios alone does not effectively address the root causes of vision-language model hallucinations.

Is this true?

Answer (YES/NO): NO